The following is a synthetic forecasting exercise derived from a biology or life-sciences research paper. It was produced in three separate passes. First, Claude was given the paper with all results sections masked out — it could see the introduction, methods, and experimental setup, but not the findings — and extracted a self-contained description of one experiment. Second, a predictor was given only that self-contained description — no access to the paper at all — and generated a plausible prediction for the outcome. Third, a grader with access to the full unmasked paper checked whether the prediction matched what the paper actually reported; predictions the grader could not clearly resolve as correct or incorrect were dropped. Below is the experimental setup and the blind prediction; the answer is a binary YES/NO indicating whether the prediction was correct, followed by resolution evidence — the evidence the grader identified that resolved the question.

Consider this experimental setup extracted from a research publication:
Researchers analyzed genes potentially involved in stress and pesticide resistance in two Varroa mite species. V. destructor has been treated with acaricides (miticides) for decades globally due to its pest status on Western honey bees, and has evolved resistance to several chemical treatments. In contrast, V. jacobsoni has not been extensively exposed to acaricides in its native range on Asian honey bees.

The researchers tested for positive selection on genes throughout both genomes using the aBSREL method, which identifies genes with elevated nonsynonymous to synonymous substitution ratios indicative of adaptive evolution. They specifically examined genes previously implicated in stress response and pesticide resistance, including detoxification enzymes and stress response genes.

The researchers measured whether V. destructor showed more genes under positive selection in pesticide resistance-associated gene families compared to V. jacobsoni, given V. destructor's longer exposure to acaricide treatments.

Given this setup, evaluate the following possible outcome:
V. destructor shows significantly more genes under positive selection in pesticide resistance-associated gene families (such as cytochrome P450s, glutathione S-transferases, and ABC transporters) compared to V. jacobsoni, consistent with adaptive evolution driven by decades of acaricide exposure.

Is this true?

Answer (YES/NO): NO